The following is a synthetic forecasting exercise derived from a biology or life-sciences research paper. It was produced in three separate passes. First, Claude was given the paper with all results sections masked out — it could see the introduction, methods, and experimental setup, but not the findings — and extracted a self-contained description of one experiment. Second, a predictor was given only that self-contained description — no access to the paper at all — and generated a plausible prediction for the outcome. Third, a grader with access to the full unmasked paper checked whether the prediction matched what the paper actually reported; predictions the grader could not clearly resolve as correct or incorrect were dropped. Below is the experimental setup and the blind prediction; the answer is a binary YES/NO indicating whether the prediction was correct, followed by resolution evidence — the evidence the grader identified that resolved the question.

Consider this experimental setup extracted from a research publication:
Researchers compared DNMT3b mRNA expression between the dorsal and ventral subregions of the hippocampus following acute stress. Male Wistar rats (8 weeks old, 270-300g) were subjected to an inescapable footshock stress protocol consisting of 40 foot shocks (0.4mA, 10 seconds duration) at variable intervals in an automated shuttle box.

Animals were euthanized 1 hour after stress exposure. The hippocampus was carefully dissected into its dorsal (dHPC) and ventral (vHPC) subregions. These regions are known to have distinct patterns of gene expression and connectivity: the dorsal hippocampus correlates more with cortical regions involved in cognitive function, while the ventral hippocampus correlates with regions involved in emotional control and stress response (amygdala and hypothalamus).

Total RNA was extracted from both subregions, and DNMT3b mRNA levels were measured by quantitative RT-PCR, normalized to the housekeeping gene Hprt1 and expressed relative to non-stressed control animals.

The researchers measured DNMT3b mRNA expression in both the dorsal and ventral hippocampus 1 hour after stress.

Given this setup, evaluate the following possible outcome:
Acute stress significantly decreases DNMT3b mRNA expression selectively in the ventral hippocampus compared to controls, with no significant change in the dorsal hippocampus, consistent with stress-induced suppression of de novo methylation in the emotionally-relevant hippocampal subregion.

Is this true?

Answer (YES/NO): NO